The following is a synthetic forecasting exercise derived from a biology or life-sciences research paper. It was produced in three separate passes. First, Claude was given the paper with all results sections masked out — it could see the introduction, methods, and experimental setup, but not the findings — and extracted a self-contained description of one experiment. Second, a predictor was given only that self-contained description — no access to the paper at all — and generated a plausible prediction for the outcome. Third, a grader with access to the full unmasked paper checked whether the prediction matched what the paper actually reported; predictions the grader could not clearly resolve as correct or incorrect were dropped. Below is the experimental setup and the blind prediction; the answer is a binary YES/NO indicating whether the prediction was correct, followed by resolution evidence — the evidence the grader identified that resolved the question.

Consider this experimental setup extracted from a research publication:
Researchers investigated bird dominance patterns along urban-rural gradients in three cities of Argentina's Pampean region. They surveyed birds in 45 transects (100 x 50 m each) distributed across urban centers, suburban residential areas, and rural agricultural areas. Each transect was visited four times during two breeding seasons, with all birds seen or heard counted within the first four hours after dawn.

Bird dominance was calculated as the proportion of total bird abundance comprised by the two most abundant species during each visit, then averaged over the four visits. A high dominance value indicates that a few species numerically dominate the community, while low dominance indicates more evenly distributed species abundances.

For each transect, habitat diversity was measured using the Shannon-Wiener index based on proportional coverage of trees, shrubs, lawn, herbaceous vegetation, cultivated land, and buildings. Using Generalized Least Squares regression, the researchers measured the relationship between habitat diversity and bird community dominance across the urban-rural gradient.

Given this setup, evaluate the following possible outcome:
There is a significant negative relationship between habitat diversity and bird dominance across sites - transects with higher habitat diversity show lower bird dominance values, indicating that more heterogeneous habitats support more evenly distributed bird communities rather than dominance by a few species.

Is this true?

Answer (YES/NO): YES